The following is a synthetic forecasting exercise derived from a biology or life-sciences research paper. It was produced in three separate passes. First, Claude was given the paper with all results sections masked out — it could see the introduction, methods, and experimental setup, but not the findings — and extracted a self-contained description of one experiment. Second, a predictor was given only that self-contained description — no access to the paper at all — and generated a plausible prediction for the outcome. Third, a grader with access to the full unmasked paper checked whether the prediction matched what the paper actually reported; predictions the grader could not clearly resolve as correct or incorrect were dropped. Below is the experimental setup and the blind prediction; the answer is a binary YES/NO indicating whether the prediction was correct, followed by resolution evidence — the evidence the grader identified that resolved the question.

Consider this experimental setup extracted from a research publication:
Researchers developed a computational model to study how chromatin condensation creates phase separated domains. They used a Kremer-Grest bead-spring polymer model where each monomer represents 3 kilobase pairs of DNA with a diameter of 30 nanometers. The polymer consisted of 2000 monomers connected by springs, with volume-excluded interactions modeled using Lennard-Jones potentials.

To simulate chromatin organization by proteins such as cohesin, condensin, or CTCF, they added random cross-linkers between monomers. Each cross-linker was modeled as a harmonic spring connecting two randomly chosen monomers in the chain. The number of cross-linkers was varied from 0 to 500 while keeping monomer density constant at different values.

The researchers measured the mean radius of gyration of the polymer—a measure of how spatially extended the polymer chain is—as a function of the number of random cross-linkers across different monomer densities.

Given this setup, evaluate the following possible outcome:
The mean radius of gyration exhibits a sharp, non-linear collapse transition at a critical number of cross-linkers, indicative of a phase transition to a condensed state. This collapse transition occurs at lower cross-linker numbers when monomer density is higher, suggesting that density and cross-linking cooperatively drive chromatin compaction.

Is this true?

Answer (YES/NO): NO